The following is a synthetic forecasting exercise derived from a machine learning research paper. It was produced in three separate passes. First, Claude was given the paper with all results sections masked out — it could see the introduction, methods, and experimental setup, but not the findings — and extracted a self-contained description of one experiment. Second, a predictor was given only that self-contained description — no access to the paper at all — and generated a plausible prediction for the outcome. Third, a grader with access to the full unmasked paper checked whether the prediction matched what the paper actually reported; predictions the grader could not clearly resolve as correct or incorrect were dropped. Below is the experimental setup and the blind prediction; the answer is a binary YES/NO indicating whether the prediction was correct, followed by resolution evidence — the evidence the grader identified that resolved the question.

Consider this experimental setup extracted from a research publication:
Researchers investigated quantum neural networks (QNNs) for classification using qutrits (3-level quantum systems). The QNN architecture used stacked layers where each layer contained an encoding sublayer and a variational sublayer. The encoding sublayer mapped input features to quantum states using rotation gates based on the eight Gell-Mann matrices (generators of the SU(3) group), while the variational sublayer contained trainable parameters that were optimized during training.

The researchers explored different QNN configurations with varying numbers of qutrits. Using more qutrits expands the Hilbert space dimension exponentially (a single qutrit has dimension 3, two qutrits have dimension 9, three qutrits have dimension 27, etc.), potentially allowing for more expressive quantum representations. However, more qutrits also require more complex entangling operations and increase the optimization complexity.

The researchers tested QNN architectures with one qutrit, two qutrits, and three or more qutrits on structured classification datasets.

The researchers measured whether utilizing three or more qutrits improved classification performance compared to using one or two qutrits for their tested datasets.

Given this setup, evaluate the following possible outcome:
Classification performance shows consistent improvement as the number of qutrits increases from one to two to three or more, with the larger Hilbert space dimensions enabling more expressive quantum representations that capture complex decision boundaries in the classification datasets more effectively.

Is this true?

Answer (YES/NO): NO